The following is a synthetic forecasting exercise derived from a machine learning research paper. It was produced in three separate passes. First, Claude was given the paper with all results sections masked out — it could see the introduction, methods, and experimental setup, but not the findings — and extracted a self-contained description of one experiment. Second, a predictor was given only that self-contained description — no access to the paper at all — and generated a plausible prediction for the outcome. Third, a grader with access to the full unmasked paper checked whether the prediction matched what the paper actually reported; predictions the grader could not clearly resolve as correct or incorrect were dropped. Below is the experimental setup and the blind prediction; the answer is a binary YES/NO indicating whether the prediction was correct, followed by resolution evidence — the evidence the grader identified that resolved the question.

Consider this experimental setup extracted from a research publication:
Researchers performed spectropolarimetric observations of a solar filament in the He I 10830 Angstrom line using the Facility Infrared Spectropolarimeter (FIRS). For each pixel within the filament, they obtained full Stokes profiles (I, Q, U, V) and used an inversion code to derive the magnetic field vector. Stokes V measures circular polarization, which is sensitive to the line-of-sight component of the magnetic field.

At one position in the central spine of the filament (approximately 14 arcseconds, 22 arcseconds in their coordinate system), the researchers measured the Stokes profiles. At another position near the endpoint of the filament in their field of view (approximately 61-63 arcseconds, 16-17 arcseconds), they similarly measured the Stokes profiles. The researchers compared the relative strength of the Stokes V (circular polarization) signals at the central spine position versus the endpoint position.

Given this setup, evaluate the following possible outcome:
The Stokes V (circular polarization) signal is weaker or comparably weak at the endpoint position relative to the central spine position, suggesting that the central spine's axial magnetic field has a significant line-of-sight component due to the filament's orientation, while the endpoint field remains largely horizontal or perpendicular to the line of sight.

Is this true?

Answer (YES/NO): NO